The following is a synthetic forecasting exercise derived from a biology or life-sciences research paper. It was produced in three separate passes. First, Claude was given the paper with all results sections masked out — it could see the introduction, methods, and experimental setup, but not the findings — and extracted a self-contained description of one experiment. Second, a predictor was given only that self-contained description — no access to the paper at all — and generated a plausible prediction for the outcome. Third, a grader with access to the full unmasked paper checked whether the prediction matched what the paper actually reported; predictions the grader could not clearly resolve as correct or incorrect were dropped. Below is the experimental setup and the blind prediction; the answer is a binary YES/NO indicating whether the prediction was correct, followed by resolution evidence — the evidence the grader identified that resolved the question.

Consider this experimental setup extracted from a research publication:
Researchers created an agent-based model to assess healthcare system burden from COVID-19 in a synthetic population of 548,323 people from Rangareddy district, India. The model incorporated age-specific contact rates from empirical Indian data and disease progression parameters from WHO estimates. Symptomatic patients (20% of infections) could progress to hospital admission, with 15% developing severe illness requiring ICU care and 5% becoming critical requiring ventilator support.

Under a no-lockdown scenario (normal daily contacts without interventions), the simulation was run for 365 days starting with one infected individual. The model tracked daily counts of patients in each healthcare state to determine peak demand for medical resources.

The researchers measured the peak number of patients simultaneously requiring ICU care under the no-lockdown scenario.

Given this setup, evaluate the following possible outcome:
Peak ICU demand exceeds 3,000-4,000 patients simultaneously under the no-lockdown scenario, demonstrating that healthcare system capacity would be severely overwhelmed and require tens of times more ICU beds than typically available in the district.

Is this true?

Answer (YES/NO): NO